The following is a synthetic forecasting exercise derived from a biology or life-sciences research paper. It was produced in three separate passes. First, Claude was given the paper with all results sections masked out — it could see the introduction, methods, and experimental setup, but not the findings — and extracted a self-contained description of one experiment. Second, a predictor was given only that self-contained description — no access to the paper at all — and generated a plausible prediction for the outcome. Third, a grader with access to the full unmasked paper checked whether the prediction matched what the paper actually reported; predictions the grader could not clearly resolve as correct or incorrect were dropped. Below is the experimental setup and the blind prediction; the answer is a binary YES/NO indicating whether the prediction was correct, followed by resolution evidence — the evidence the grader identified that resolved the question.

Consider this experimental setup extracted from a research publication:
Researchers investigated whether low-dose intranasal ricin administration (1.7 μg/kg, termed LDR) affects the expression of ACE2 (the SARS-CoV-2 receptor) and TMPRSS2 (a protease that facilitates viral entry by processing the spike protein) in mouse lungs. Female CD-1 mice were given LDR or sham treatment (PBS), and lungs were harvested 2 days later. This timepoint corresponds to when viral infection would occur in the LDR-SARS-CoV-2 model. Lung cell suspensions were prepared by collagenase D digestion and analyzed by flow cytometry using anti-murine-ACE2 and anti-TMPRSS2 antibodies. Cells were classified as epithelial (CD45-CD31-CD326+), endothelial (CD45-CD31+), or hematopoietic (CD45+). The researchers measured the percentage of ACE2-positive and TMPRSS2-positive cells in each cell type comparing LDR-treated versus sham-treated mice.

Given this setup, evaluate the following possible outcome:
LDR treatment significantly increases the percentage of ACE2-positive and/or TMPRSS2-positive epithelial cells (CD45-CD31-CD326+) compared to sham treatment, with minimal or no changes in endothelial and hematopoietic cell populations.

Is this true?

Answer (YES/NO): YES